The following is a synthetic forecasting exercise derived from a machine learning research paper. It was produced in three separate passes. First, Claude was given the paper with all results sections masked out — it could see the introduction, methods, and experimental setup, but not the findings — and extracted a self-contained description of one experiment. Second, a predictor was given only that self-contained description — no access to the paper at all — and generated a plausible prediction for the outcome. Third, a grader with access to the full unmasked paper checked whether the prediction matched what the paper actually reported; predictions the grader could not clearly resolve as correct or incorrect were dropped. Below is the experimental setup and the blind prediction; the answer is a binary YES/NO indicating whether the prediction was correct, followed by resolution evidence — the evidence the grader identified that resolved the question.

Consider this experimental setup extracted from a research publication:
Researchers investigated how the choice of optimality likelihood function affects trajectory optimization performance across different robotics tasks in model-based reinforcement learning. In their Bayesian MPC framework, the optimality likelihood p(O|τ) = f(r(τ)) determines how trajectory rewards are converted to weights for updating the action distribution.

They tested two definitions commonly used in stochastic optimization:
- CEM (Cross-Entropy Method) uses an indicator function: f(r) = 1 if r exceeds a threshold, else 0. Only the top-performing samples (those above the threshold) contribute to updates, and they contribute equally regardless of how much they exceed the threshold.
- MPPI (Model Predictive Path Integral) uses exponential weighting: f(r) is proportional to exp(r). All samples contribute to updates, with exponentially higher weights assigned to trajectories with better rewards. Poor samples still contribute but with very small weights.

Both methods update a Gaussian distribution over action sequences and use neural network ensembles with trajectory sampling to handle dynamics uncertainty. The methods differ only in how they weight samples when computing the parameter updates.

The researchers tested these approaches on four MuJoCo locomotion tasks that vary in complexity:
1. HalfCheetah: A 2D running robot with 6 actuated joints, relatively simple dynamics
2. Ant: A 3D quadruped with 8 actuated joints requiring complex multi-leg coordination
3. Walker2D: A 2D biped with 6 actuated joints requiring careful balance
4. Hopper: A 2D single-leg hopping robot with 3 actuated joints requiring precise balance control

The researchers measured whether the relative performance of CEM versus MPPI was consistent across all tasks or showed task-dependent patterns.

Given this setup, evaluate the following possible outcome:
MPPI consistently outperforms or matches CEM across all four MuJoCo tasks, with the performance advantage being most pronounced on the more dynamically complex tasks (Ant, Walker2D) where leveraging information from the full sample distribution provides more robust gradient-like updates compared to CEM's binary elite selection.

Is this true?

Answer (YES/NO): NO